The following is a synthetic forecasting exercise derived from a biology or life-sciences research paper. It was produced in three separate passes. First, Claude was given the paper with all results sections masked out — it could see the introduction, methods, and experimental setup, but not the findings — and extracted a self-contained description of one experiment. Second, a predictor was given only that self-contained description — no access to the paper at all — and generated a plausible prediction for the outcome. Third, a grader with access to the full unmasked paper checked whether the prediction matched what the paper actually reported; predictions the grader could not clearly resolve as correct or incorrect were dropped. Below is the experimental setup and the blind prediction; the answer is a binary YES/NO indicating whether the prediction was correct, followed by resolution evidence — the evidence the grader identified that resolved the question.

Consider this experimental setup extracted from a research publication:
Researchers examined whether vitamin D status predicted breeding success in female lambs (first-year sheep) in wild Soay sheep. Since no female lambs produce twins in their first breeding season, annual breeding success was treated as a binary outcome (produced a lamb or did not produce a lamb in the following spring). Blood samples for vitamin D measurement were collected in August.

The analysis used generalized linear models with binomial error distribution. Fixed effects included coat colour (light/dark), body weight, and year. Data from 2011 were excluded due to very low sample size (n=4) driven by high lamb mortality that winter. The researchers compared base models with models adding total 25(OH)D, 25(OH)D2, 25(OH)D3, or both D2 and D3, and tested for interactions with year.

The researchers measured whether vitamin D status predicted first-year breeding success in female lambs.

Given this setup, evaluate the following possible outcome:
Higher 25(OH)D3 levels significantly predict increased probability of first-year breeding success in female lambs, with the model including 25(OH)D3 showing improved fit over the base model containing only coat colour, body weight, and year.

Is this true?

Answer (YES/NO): NO